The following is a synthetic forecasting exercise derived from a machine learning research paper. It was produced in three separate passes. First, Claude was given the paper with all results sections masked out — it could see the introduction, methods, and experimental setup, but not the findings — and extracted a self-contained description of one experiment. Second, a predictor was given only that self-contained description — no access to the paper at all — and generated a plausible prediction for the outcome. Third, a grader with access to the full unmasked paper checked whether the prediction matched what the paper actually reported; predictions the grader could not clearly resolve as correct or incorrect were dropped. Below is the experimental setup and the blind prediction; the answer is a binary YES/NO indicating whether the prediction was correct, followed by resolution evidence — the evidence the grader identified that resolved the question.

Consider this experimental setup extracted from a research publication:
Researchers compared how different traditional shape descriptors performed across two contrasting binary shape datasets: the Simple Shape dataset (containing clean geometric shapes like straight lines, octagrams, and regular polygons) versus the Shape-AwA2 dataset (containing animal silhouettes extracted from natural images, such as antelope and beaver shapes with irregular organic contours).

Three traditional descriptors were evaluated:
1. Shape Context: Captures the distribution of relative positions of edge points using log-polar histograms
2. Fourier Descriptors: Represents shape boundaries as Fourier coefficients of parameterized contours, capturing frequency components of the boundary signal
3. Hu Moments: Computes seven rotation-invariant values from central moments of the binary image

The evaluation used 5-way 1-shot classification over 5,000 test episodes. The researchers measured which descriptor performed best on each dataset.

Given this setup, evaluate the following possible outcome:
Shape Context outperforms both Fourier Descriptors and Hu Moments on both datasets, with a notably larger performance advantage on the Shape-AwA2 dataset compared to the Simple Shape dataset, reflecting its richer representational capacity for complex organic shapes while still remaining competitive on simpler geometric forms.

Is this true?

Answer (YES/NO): NO